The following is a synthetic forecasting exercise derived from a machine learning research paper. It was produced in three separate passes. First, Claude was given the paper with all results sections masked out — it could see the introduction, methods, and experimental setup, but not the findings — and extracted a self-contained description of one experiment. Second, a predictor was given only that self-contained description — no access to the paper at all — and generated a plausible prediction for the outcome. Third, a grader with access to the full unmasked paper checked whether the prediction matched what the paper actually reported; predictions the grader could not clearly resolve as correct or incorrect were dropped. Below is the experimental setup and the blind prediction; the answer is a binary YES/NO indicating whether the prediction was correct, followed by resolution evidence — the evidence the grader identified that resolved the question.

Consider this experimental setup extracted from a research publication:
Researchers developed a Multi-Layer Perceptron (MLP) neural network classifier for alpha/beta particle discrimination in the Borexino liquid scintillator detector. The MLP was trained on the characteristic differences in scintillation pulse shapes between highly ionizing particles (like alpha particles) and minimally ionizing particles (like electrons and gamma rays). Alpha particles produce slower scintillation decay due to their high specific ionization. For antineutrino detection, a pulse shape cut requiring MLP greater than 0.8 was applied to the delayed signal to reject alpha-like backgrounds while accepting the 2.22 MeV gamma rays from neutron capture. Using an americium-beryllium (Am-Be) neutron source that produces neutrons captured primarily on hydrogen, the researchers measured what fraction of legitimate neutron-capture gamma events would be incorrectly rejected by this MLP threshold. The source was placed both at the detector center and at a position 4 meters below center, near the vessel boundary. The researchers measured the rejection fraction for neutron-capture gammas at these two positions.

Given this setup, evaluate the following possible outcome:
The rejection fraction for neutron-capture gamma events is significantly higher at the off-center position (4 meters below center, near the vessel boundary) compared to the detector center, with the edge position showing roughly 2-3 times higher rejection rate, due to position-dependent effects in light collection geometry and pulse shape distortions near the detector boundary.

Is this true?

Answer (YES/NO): NO